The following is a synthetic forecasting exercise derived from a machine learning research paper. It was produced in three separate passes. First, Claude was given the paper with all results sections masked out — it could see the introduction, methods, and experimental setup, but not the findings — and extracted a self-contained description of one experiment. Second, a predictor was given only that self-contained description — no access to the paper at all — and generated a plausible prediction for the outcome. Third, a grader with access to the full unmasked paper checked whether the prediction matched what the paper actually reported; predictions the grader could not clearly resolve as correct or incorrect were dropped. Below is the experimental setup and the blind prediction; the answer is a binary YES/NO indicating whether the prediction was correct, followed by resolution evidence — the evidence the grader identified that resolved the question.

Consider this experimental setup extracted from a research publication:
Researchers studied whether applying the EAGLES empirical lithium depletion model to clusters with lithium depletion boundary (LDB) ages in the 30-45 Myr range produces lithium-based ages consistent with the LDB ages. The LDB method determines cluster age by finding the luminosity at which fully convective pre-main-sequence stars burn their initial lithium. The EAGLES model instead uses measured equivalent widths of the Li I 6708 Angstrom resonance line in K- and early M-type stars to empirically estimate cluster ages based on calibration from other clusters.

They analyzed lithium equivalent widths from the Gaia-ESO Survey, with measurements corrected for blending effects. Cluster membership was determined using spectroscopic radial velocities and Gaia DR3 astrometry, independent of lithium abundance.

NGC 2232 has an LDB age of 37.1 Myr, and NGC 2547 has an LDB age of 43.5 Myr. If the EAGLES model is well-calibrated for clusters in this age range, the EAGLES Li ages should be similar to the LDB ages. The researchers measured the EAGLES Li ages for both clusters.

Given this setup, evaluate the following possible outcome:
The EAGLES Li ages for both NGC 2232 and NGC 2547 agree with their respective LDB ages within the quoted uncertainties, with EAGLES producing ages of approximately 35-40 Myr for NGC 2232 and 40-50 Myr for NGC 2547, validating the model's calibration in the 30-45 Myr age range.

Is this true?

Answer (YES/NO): NO